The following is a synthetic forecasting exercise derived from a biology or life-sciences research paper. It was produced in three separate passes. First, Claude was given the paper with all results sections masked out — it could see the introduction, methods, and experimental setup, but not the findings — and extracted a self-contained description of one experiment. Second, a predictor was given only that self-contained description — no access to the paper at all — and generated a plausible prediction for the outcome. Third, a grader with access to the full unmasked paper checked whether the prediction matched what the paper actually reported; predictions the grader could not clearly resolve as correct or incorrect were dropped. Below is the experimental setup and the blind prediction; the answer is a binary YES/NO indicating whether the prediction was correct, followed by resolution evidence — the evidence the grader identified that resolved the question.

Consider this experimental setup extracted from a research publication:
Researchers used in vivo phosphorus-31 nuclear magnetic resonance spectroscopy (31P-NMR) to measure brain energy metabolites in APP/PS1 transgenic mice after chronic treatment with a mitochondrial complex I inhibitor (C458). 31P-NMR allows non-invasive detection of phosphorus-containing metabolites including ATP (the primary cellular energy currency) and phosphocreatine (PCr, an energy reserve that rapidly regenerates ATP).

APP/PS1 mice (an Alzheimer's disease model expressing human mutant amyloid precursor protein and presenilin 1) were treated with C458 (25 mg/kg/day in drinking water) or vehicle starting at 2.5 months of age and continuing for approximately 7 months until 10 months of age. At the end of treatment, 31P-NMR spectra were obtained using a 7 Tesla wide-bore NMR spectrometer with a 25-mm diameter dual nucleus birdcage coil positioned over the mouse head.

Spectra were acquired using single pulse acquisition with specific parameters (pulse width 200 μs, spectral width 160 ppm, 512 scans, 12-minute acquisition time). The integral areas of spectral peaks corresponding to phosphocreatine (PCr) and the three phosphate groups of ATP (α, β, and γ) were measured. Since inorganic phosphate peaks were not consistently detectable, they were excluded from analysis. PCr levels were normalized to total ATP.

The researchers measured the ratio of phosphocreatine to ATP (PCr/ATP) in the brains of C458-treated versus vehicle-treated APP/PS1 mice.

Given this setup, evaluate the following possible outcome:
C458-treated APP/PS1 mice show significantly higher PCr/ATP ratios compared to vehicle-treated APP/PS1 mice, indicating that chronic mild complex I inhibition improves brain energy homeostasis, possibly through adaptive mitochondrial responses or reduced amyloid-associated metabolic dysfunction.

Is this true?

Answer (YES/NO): NO